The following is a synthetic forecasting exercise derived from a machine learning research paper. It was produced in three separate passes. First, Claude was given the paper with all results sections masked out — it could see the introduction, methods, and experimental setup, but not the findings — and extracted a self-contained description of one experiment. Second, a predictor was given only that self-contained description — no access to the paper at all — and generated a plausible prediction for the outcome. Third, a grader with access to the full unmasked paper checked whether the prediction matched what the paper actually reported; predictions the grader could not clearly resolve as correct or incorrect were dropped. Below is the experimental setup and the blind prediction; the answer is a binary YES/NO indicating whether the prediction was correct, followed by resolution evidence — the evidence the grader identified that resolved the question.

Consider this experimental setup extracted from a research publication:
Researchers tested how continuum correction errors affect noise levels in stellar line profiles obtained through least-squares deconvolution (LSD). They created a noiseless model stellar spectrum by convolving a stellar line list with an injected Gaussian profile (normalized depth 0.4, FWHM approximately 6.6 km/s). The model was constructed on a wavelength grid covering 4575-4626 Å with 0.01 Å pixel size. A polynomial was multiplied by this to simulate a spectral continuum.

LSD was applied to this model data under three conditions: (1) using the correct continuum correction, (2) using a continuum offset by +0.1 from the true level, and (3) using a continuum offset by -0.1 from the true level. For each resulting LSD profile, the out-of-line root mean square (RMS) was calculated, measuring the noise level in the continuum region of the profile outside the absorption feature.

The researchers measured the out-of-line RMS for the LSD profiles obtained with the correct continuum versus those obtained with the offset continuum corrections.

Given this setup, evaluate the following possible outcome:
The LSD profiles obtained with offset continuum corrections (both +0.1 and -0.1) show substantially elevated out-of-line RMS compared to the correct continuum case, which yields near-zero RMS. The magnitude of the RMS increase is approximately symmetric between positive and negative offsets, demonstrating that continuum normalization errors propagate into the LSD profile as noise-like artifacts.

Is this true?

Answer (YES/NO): YES